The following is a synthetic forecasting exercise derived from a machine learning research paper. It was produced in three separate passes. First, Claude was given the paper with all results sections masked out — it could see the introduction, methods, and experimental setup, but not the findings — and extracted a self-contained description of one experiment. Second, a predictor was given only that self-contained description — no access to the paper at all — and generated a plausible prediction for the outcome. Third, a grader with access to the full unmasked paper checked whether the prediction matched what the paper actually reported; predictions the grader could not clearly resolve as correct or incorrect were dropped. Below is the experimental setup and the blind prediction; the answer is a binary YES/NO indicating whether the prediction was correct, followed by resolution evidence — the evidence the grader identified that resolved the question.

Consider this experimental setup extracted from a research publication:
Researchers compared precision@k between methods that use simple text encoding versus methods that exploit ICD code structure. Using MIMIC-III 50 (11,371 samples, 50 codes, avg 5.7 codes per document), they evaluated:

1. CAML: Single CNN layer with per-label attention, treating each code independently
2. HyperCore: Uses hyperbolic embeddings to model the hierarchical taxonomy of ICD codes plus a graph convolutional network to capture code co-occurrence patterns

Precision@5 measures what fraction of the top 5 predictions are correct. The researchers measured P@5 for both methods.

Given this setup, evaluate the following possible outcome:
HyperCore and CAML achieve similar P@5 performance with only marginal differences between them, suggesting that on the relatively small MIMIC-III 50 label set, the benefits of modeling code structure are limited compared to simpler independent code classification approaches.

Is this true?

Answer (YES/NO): YES